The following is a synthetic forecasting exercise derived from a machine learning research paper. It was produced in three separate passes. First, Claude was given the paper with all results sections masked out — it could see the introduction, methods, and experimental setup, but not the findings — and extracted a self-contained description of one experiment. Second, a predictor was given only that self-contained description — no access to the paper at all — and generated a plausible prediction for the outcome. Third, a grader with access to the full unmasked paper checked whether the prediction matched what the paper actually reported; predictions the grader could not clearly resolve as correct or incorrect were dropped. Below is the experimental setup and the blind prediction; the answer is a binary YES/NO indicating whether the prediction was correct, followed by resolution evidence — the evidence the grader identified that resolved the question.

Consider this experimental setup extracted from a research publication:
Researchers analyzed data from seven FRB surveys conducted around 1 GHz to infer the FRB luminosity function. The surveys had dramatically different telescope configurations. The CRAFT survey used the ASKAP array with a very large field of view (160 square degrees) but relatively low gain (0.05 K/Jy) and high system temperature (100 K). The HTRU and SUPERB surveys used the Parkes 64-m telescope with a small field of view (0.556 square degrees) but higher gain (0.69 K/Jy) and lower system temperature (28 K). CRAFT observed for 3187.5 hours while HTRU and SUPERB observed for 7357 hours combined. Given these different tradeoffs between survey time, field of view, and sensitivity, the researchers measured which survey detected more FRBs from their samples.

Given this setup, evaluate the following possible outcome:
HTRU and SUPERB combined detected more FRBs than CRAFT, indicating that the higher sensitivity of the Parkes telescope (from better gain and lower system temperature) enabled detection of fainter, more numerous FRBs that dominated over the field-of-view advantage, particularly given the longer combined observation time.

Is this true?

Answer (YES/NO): NO